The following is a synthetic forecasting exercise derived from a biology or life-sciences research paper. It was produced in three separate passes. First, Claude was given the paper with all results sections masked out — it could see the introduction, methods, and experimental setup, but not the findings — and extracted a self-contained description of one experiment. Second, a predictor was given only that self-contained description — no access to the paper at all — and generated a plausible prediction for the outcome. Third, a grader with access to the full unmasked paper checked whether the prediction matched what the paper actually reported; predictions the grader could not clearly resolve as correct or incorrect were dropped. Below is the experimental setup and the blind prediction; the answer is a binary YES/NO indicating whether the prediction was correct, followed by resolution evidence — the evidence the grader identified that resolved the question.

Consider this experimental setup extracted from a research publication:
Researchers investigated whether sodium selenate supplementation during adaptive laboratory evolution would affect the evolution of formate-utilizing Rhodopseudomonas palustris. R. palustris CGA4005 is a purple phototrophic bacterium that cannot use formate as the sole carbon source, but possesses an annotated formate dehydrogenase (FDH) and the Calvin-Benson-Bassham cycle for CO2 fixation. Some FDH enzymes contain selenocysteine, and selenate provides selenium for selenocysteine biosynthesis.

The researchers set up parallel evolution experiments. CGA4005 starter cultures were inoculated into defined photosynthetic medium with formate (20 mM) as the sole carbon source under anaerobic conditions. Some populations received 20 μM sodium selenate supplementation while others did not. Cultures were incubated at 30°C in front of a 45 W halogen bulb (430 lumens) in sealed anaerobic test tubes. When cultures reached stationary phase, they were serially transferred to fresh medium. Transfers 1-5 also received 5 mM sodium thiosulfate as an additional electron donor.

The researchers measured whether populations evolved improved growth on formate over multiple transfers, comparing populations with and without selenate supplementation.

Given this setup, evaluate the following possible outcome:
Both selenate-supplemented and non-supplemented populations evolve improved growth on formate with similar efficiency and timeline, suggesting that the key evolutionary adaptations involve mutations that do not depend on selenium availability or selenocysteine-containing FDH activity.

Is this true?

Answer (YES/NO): YES